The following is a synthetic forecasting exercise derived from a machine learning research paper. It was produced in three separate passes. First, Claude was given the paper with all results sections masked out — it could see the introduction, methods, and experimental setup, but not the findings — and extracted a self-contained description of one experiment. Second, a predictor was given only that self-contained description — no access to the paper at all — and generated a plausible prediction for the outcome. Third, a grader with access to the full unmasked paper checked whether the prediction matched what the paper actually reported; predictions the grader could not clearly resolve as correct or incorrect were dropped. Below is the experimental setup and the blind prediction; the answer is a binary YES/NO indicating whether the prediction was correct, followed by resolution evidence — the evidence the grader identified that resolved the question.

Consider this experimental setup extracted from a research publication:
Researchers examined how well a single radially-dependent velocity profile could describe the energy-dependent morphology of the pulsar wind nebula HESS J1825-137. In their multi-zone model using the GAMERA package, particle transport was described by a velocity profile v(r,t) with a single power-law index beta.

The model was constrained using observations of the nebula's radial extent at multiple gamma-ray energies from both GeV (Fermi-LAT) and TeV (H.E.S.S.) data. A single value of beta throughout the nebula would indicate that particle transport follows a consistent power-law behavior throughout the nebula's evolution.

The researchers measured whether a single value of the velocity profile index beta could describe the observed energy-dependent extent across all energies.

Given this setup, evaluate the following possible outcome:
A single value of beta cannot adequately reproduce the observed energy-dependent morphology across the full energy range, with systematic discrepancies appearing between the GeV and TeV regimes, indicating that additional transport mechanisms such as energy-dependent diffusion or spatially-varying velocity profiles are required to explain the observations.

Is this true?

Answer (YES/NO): YES